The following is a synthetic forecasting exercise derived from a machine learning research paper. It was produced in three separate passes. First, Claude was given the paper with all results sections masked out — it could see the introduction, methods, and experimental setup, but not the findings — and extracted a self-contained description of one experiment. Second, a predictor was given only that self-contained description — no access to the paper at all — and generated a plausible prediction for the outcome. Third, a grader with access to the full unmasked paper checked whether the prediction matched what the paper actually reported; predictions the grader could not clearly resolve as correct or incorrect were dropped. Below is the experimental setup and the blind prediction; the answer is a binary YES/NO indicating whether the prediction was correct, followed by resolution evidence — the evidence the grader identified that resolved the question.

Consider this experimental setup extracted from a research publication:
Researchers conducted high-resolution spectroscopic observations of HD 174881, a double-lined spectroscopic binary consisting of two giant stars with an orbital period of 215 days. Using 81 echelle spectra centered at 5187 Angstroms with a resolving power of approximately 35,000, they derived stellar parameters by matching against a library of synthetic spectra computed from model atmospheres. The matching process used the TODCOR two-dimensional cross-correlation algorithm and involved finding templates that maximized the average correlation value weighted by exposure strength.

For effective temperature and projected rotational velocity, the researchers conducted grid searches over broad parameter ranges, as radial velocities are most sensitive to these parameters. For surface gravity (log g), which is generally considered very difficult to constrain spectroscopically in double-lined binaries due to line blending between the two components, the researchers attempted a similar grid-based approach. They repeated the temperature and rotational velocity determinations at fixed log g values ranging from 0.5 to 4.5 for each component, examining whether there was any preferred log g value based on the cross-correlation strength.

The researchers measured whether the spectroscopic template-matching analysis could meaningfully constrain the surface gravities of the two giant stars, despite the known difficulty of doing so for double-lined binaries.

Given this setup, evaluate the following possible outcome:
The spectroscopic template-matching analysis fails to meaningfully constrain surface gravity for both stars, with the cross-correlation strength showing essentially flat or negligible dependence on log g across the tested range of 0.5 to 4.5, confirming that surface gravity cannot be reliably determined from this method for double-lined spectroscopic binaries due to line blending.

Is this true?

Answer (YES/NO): NO